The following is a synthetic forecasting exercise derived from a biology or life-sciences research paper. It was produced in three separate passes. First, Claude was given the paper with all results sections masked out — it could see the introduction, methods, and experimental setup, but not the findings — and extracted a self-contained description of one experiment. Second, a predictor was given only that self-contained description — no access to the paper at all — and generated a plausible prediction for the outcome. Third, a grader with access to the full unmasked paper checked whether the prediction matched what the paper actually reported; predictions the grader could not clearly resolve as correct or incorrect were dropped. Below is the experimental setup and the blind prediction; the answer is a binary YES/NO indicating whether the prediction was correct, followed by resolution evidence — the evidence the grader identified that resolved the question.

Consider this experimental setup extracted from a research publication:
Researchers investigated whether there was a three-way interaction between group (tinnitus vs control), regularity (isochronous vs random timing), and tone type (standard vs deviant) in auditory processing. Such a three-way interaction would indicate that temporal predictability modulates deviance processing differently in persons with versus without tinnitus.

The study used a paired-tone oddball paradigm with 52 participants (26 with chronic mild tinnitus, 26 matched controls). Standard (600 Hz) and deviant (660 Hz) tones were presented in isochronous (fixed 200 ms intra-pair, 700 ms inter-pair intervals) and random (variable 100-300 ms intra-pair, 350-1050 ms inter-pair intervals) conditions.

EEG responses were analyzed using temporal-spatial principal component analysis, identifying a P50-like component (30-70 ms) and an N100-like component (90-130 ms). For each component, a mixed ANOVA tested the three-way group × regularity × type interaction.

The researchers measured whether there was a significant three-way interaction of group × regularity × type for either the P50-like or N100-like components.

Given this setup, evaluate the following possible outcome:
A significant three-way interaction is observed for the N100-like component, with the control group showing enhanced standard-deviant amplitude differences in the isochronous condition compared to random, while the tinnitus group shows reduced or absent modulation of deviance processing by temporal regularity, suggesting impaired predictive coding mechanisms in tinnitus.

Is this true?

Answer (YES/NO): YES